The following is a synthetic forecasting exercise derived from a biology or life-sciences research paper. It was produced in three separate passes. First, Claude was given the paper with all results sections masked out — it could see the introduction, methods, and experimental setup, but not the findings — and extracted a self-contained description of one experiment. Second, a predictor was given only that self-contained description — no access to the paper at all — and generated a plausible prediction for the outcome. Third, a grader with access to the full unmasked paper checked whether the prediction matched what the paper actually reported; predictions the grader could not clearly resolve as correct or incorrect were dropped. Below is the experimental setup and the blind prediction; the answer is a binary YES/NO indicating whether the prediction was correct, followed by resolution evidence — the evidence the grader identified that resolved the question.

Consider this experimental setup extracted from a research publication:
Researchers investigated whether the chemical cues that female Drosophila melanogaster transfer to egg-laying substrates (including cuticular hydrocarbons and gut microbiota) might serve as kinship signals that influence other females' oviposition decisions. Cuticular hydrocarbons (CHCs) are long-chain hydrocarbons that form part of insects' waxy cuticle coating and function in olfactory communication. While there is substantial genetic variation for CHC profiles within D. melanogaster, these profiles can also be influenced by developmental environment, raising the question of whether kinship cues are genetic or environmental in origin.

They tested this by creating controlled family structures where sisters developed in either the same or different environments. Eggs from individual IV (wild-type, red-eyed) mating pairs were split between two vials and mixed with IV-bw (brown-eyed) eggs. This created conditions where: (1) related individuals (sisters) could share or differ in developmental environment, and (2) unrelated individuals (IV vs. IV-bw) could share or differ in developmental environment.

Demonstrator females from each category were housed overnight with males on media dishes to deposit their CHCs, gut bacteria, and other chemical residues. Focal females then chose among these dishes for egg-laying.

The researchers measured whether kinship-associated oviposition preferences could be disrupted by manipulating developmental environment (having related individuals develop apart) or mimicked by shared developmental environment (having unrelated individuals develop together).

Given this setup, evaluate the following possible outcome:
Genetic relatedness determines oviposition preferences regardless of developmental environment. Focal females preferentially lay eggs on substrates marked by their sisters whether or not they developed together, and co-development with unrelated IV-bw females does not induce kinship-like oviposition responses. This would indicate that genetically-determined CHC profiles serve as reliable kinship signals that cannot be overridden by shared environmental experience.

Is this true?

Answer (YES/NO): YES